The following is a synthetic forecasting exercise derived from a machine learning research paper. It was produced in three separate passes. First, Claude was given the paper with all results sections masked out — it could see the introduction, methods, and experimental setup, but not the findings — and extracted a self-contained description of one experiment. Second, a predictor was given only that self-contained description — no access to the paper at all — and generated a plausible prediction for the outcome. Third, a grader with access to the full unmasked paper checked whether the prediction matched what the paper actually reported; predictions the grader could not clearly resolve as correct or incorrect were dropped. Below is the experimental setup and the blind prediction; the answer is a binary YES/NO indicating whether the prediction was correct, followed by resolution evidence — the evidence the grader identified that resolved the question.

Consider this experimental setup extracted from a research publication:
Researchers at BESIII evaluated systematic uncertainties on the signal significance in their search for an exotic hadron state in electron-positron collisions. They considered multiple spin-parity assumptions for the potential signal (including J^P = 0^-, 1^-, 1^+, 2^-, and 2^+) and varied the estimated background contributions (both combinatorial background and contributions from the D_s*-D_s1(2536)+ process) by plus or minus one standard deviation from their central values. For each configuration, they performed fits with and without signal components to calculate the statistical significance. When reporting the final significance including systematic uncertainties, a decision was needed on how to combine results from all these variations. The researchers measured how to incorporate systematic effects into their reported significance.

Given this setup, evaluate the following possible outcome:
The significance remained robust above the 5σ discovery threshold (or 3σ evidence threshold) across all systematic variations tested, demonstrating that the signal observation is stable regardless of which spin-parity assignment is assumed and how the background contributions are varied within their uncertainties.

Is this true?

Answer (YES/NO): NO